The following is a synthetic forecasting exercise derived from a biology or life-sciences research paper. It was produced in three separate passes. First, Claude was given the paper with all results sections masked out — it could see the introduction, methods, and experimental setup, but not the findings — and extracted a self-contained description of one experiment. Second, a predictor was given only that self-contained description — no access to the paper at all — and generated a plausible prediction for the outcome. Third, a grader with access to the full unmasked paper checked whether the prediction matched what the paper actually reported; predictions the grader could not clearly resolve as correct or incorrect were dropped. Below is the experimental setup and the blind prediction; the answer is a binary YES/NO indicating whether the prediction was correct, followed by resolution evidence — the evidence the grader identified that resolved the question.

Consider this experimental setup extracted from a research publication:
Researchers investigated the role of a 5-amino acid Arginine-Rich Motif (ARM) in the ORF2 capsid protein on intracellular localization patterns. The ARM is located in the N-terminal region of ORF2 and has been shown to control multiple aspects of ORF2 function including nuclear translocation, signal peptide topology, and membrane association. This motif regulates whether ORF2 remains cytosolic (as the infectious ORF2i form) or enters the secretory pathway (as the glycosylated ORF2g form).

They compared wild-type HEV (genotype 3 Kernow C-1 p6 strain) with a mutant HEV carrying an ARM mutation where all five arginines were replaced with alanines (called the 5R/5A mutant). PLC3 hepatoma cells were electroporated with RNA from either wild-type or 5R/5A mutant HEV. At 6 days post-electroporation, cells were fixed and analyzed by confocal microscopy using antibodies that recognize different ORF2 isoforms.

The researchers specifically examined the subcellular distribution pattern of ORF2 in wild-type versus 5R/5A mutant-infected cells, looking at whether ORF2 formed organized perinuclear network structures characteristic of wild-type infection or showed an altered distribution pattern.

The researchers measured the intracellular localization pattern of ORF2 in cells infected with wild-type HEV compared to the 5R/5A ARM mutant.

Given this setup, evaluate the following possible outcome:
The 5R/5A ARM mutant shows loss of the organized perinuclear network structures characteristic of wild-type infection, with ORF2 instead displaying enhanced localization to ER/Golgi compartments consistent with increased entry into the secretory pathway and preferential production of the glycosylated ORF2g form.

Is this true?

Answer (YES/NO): YES